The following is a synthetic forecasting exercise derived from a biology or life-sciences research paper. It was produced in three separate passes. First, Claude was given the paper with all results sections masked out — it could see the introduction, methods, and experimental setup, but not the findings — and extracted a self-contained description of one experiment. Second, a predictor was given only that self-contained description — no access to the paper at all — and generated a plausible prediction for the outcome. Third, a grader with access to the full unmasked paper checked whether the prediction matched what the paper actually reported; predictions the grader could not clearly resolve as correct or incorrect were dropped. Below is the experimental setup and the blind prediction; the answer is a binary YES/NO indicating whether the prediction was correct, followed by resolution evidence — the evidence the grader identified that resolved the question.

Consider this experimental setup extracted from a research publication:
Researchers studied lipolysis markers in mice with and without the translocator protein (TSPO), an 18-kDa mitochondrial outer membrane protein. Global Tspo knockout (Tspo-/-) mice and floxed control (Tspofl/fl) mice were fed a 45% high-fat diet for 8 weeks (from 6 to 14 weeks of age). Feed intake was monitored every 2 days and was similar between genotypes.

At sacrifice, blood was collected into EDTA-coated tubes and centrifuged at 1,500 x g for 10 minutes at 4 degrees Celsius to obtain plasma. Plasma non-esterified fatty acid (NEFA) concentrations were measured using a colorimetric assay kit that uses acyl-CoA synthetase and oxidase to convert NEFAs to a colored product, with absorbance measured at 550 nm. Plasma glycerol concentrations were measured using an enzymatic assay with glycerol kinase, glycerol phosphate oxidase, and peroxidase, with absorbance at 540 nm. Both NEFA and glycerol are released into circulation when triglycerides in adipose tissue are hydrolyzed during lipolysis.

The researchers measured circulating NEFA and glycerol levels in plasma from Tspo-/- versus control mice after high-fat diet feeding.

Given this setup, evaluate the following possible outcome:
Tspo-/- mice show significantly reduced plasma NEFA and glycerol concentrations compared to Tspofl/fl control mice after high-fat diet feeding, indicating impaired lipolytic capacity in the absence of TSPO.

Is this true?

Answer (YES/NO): YES